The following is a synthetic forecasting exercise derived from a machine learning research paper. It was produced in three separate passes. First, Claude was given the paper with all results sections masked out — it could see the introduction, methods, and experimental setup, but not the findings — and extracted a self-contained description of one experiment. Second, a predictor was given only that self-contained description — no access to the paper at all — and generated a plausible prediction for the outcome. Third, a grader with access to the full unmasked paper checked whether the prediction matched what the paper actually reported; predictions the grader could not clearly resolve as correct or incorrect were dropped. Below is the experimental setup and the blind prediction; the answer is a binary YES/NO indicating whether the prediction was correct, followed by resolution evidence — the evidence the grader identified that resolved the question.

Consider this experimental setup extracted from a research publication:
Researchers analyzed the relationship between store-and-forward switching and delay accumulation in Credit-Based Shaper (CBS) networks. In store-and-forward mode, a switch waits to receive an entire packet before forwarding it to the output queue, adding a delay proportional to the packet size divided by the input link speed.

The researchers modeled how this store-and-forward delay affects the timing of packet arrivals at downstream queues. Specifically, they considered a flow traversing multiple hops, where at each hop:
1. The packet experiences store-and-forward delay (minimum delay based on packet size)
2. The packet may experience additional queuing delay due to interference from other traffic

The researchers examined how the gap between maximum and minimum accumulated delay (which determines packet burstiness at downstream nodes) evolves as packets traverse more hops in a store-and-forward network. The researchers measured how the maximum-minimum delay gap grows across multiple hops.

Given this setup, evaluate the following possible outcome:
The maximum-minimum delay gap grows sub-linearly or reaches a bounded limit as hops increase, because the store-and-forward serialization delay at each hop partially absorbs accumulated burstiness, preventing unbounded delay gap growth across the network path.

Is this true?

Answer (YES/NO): NO